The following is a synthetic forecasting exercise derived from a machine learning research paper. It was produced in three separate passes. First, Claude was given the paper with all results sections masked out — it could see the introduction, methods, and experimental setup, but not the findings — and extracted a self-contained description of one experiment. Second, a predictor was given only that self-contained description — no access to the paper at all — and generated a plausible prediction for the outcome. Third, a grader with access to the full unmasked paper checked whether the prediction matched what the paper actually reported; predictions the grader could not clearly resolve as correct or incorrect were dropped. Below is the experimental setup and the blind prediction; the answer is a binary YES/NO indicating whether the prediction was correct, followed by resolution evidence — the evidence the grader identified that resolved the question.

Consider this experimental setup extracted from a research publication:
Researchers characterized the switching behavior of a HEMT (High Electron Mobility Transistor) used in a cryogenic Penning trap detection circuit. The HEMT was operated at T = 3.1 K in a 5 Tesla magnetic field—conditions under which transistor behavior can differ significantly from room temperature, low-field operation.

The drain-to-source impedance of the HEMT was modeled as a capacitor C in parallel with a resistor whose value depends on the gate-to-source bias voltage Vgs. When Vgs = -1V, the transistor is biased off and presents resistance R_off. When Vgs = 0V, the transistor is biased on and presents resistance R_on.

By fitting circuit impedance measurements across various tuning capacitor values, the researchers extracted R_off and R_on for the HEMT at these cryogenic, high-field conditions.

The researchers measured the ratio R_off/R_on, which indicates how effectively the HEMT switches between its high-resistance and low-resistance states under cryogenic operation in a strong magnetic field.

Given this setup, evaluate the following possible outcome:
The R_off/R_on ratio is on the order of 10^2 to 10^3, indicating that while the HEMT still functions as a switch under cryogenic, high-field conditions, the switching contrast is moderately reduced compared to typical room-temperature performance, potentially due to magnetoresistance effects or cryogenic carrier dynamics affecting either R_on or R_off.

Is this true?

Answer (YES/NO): NO